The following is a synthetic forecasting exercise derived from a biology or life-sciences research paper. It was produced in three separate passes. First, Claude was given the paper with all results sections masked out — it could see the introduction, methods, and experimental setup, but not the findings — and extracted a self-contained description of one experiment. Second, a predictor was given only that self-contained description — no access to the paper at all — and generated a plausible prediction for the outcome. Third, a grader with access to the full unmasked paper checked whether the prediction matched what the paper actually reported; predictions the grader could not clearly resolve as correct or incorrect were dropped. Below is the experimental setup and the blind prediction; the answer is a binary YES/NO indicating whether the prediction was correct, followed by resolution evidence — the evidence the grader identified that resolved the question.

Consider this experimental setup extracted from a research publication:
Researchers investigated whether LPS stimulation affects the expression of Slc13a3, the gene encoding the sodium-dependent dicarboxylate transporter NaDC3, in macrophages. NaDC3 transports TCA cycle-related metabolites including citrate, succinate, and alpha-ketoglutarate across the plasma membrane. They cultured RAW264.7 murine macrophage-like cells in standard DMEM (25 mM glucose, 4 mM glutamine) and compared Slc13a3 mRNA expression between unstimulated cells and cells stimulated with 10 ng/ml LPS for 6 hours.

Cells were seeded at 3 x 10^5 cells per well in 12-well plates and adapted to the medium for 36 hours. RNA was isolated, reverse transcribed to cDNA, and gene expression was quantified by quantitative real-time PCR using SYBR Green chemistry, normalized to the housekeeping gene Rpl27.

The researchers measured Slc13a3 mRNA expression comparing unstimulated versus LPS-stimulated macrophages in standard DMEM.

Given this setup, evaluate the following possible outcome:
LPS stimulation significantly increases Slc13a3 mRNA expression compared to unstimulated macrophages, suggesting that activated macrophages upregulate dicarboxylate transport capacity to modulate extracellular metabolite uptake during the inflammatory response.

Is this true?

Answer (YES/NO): NO